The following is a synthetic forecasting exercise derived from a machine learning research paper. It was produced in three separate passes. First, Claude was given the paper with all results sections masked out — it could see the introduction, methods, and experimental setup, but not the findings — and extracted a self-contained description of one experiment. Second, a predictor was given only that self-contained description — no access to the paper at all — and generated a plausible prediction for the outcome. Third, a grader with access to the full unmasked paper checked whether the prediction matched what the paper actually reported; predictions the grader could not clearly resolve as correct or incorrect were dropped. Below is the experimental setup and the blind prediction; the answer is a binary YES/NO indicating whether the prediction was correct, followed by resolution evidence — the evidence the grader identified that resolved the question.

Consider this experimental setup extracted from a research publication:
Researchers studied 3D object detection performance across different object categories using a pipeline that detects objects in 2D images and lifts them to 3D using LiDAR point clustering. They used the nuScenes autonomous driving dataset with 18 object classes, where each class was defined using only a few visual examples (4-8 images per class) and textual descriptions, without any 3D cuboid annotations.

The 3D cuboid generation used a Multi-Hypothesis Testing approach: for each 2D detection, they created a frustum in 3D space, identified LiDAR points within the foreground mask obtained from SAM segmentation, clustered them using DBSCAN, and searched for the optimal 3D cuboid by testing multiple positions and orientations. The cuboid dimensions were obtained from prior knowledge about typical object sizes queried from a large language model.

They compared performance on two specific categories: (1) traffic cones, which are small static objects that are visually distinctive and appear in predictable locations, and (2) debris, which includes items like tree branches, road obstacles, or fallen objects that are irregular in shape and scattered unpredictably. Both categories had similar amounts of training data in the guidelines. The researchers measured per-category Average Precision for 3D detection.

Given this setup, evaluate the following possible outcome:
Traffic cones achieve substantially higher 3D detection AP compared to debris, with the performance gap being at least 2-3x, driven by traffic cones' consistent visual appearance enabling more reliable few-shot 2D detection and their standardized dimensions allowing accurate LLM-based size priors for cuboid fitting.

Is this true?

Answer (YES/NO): YES